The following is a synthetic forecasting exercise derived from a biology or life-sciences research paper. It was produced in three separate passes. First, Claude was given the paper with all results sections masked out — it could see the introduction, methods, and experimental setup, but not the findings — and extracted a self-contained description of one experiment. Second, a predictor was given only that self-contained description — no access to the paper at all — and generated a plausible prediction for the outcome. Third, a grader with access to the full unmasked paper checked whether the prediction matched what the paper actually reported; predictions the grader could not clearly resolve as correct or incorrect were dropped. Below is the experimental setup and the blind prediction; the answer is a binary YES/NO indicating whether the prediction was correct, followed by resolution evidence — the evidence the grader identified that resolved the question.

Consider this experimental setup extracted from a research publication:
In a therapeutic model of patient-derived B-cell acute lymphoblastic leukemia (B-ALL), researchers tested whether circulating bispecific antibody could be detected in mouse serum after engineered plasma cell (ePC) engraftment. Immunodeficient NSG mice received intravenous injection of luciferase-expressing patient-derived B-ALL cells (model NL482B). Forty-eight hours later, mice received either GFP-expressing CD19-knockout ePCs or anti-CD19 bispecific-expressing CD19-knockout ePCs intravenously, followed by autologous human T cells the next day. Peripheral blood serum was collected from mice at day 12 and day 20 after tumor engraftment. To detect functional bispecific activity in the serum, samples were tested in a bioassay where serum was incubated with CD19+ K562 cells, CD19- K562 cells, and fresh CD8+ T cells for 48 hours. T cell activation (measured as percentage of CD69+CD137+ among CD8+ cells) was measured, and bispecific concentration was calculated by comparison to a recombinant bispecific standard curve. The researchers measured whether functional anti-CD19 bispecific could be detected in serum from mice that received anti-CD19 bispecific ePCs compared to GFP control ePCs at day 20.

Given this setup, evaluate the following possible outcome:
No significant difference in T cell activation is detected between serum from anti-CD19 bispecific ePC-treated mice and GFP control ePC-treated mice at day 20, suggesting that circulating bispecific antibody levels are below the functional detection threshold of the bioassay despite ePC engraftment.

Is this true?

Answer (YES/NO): NO